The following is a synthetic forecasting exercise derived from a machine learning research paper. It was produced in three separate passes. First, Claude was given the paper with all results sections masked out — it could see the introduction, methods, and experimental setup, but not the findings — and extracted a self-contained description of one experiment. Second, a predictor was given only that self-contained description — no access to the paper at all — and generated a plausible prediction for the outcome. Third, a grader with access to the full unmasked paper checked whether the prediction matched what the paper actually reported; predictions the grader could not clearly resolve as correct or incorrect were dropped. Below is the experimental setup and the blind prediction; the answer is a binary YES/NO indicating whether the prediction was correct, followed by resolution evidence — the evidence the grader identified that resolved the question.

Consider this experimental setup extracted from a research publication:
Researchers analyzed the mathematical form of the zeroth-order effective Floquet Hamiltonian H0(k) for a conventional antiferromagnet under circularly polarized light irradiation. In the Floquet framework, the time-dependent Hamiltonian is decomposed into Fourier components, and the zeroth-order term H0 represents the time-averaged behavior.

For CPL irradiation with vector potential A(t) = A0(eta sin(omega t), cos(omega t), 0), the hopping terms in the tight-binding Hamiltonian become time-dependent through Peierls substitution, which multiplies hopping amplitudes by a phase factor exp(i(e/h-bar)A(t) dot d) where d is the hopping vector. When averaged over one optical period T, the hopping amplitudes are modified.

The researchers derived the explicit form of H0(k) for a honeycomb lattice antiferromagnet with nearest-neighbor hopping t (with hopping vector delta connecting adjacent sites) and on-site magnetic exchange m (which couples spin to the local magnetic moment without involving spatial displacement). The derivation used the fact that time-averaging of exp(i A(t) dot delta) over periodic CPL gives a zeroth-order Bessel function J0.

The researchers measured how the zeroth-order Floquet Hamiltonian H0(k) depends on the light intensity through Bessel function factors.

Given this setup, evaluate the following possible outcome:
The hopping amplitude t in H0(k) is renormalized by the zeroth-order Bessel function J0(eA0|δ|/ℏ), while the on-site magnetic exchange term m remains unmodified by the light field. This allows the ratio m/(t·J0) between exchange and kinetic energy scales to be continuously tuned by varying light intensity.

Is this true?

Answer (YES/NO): YES